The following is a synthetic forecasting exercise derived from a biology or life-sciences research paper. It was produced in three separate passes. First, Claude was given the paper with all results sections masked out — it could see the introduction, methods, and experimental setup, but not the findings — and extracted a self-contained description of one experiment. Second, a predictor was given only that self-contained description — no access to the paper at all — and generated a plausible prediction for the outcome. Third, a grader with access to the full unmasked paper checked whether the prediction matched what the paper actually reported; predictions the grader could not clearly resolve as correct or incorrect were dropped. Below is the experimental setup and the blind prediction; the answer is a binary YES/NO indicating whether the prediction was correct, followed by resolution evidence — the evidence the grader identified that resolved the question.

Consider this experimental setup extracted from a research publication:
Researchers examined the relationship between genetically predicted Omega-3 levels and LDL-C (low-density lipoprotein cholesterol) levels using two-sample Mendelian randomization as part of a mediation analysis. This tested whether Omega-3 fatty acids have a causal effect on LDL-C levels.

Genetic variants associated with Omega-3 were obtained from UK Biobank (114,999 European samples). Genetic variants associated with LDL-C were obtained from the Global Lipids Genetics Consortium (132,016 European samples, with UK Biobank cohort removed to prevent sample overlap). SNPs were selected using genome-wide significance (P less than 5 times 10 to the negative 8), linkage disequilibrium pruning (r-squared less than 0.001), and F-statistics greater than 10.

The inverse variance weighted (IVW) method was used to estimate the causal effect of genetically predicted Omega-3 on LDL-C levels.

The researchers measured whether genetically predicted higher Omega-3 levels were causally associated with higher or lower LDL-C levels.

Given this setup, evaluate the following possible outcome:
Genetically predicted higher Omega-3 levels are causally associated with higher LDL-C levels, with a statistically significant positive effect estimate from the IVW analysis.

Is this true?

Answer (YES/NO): YES